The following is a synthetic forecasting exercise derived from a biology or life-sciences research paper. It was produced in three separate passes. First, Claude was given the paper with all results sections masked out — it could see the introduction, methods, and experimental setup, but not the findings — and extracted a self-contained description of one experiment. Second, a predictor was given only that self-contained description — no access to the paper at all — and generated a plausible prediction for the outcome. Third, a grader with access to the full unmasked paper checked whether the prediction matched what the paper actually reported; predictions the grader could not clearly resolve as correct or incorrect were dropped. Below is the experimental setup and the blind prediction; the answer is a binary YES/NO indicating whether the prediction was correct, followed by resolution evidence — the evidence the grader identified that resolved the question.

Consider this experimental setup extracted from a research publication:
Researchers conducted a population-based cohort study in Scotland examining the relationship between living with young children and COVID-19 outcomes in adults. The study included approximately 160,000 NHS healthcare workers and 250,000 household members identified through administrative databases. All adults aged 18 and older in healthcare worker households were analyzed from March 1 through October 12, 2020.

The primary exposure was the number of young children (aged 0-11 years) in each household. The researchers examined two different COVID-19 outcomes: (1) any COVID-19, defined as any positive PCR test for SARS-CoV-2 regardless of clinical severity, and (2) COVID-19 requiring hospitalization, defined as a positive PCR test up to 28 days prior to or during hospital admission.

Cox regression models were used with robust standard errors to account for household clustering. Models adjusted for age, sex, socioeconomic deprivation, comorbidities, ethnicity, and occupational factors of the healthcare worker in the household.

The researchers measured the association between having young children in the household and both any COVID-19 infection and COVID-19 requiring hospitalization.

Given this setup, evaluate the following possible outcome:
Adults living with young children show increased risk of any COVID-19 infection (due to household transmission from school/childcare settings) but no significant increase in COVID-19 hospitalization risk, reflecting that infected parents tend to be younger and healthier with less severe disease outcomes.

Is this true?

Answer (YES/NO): NO